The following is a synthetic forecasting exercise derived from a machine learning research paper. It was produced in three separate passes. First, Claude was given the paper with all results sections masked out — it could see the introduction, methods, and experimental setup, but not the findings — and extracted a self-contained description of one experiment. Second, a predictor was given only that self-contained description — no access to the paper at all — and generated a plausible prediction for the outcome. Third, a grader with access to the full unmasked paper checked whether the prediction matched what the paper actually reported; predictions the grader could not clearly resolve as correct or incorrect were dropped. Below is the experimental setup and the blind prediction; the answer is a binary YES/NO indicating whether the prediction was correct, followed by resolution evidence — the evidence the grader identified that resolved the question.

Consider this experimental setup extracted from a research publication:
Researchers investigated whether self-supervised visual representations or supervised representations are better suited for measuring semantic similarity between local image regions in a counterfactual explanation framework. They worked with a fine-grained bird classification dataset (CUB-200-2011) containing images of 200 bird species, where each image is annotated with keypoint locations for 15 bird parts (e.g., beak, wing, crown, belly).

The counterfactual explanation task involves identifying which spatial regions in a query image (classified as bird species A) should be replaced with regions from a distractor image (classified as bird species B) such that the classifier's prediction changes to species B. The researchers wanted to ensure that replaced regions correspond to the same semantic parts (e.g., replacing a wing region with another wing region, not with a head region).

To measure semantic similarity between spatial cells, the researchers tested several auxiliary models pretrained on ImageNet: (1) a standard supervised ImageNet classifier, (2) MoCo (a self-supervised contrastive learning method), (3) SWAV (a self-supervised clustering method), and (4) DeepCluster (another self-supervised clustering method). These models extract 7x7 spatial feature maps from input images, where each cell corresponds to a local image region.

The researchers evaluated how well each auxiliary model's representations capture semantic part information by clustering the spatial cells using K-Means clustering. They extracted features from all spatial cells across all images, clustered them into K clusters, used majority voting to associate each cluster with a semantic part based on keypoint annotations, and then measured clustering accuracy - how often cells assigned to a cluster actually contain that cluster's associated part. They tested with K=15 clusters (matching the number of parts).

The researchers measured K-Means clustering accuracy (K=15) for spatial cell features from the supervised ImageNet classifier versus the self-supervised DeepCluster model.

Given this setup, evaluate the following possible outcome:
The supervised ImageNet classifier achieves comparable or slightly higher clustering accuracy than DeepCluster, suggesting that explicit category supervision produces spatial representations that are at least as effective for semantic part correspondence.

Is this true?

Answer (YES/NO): NO